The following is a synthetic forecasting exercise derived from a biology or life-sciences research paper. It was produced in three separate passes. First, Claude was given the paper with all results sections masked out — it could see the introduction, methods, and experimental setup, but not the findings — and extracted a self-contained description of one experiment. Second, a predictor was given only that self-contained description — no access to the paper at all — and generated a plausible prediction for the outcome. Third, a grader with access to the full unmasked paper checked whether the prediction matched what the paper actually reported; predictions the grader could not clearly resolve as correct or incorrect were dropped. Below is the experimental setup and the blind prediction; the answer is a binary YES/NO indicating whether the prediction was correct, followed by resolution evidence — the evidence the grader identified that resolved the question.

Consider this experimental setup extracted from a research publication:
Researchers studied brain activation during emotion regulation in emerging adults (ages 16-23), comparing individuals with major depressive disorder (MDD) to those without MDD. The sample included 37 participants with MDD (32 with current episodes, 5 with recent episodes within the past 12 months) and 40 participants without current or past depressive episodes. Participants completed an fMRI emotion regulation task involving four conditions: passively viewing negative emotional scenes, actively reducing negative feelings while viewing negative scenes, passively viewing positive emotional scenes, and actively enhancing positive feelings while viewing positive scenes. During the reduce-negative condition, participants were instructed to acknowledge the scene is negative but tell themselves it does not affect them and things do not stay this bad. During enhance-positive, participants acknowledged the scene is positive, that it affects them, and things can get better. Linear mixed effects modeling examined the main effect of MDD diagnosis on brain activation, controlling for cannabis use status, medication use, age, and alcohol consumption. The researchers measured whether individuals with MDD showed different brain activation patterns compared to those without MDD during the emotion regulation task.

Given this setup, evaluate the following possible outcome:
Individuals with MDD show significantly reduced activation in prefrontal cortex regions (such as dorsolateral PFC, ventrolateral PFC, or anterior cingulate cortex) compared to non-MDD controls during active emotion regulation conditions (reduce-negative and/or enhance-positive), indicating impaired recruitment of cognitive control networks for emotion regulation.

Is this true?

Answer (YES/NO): NO